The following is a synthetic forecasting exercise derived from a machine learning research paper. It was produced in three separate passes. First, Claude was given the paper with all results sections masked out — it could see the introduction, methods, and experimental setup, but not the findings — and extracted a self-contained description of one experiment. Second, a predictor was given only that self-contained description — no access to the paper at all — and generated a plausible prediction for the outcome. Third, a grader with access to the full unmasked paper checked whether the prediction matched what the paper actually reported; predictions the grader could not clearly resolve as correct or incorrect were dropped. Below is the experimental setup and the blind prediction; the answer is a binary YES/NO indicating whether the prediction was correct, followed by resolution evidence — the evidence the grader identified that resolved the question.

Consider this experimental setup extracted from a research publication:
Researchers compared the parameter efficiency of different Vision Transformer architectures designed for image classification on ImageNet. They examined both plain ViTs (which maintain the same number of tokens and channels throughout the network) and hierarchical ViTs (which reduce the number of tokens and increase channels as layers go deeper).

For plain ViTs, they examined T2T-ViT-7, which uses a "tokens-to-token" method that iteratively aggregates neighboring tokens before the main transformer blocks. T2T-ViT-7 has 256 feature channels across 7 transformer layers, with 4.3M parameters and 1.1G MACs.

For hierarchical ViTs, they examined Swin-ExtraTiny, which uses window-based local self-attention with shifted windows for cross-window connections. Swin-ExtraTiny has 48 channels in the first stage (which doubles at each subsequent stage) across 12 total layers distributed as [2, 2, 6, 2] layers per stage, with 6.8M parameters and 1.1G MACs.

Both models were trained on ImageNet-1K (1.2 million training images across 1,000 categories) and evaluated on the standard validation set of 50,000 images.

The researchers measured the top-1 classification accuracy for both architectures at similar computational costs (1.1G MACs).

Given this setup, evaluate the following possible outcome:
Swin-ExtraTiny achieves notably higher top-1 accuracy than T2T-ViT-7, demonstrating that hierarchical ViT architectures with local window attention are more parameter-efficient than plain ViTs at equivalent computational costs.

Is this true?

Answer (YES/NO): NO